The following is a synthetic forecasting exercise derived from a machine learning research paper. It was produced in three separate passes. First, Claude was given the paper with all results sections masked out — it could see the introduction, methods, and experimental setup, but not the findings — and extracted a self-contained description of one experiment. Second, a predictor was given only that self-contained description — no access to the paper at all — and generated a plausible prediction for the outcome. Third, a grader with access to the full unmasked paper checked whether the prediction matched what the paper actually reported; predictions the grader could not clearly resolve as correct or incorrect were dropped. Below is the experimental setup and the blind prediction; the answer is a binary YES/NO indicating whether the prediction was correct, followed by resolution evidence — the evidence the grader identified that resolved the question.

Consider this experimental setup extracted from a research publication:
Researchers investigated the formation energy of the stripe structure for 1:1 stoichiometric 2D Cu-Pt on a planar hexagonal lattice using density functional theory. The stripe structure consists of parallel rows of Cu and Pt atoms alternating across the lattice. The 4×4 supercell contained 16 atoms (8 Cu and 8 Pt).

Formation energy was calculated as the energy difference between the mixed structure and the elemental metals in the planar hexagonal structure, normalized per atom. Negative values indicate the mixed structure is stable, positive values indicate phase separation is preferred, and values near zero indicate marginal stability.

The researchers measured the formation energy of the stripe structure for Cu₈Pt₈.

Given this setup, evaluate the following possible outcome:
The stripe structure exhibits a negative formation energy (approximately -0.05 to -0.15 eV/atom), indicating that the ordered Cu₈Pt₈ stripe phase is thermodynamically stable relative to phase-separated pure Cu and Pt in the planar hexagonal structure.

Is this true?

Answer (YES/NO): NO